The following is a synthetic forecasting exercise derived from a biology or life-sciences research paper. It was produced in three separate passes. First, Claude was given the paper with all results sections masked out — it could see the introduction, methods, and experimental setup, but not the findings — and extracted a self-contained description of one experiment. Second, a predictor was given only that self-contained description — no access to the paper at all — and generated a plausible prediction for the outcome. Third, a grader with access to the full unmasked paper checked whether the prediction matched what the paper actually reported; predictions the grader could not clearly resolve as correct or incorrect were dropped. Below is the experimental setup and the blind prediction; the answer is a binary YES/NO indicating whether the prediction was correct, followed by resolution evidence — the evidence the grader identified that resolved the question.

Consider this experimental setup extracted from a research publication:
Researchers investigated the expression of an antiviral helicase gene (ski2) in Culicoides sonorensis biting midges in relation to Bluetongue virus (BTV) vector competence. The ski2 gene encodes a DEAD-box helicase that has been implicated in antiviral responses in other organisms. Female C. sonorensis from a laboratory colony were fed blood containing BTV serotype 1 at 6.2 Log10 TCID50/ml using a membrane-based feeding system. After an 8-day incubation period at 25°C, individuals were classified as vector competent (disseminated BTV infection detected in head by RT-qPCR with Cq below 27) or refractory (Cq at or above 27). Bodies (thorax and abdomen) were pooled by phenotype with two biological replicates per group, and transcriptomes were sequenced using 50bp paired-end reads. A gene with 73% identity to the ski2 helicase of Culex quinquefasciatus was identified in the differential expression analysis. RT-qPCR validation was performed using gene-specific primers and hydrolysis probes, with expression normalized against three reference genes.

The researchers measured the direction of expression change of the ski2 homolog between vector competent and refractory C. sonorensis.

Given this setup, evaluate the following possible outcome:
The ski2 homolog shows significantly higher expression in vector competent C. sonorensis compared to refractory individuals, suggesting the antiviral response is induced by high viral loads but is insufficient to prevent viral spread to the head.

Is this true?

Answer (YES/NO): NO